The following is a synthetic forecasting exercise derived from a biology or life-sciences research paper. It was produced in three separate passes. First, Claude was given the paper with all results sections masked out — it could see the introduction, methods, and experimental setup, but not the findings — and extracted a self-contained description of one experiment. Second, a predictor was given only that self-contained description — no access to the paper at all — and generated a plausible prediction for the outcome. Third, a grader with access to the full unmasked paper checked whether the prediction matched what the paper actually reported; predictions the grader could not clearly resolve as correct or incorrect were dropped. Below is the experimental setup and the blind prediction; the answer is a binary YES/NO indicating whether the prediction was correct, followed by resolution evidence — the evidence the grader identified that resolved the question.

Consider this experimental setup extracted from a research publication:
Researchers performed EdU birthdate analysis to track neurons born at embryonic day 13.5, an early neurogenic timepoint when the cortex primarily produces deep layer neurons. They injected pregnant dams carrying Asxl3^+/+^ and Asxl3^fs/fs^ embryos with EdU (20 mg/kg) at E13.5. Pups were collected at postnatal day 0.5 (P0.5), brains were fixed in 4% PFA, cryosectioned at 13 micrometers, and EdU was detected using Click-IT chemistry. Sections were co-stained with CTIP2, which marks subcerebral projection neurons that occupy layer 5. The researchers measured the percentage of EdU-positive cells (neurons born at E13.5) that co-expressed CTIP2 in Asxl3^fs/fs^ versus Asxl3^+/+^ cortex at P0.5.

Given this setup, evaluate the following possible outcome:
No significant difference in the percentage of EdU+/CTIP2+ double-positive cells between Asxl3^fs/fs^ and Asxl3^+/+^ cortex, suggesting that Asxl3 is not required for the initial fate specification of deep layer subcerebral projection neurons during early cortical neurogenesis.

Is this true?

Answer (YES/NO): YES